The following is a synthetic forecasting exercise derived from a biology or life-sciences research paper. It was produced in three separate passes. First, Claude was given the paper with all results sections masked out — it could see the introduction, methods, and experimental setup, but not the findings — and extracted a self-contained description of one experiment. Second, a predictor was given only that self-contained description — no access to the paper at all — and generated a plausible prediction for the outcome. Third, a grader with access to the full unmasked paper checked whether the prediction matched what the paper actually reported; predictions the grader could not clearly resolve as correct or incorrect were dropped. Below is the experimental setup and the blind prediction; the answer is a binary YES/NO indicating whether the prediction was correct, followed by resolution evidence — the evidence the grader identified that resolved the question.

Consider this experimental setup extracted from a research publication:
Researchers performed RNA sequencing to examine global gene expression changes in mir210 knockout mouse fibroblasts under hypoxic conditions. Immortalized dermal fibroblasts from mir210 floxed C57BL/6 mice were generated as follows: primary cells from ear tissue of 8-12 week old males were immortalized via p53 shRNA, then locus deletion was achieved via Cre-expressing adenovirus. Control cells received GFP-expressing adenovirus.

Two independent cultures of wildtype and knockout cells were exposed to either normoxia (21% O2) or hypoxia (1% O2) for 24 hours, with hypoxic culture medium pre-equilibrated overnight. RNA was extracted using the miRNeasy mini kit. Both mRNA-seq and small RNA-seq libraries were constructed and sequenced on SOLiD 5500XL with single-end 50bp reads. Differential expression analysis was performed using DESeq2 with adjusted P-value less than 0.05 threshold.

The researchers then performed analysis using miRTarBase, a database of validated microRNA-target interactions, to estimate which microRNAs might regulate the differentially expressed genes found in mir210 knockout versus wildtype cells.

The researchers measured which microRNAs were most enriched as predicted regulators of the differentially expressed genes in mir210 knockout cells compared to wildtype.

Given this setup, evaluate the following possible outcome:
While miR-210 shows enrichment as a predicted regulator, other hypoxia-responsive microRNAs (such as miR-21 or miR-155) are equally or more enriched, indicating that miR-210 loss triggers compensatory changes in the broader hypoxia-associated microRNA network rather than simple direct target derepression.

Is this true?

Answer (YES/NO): NO